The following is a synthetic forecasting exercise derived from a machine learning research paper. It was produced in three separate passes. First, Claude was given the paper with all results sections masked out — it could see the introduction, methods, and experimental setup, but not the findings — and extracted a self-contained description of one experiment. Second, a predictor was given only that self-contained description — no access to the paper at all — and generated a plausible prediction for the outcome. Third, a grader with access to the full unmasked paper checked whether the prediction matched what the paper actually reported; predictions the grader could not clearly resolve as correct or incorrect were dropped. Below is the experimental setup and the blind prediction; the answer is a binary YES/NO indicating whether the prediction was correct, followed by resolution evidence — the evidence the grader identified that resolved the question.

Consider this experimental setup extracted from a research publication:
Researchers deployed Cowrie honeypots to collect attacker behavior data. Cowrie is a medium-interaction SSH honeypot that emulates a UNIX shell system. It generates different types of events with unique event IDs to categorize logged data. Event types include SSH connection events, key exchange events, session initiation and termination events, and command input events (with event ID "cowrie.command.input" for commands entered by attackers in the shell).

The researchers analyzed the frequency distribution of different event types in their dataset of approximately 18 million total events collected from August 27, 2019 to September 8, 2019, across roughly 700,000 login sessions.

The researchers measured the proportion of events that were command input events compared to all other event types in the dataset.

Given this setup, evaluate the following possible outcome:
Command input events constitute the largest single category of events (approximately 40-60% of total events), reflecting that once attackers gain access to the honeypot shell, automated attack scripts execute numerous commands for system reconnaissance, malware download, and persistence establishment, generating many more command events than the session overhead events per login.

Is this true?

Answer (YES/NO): YES